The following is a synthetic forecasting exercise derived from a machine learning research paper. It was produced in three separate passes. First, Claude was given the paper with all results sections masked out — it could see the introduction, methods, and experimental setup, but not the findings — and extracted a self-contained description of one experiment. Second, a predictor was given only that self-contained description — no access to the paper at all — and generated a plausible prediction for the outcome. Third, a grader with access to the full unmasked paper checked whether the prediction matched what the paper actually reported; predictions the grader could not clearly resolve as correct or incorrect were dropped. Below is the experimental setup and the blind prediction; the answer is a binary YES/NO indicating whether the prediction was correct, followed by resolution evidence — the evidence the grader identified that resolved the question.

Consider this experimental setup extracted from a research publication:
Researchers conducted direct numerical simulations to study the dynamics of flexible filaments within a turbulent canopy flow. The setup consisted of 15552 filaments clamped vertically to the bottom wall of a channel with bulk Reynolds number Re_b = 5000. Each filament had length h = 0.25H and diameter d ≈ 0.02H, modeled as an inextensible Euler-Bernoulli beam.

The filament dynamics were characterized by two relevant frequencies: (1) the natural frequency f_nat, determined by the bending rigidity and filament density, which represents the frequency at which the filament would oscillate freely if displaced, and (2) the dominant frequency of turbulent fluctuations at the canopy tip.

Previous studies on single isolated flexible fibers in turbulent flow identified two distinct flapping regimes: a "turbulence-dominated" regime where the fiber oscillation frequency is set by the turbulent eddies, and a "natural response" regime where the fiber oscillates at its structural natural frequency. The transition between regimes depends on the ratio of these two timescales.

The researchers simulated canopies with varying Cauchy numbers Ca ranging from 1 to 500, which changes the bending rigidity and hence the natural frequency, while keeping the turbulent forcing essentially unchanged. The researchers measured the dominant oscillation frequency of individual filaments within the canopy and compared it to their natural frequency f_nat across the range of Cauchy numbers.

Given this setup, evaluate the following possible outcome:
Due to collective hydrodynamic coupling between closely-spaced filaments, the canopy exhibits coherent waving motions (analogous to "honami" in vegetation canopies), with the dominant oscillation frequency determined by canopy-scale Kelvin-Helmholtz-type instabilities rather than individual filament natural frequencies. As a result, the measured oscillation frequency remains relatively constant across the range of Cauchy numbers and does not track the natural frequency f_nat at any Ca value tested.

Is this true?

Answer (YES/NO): NO